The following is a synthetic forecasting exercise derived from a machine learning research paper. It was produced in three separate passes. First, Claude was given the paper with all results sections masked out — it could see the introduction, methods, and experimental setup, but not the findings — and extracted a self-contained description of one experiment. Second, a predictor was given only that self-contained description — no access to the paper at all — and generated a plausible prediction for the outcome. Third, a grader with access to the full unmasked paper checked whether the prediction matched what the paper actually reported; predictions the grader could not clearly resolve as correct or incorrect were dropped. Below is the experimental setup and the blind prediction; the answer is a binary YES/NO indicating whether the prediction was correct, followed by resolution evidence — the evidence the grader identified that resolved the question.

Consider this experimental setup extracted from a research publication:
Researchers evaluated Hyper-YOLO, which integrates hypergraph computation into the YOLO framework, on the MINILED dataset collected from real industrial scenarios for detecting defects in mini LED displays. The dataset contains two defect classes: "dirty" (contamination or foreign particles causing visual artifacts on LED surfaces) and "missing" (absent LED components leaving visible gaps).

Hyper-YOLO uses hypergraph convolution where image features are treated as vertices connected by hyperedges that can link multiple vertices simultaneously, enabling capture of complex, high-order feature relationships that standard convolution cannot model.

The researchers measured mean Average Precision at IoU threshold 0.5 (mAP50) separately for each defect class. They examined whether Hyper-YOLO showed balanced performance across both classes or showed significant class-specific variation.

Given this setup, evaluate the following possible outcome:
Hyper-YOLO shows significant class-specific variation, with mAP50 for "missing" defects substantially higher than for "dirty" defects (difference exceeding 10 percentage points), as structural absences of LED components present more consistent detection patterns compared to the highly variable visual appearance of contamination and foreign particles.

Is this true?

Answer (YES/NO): YES